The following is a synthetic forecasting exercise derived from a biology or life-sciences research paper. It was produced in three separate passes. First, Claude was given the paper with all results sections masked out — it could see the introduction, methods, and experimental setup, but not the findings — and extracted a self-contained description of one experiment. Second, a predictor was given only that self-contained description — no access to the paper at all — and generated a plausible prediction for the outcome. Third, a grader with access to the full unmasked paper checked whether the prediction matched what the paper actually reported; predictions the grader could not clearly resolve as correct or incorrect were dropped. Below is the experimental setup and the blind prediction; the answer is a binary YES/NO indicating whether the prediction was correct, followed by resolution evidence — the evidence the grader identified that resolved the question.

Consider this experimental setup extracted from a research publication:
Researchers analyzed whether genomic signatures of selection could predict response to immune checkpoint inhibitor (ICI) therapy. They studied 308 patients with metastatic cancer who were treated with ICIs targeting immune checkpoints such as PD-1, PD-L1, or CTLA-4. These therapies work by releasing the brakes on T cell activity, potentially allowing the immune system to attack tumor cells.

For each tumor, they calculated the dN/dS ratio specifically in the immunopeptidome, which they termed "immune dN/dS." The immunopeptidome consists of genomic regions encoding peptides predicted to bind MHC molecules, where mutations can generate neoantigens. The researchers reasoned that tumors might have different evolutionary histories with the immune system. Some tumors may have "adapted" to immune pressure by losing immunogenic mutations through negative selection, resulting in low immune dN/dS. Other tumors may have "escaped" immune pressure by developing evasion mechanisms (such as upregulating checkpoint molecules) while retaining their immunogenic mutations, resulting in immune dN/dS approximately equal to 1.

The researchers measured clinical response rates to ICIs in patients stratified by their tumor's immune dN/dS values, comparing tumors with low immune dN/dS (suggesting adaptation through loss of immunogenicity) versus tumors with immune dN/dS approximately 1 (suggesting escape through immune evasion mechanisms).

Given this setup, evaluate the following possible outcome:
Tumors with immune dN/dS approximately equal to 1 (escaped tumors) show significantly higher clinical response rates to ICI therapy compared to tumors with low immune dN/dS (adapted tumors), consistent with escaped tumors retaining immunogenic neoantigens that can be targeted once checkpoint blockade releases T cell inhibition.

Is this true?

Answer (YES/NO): YES